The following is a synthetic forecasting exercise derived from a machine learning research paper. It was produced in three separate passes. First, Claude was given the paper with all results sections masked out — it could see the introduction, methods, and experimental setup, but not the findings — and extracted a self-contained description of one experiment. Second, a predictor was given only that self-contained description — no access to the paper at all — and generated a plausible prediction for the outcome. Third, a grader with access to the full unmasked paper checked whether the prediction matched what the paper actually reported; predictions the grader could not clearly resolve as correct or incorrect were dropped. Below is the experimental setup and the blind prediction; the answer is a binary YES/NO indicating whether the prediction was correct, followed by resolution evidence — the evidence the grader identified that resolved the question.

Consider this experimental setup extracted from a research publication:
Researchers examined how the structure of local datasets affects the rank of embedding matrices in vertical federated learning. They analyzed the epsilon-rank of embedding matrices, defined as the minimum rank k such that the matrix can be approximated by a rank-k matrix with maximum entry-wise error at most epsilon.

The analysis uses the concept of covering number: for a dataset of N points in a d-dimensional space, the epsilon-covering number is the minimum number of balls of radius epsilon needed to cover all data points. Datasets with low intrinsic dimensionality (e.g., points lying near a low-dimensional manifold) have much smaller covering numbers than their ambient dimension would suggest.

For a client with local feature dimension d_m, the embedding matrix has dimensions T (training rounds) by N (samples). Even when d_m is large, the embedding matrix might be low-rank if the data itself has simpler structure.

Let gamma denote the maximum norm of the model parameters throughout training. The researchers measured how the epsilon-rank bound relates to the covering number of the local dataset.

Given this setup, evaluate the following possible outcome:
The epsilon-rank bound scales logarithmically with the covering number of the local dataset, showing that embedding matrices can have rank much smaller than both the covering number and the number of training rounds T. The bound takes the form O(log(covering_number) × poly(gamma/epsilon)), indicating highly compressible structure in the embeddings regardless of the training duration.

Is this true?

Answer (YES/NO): NO